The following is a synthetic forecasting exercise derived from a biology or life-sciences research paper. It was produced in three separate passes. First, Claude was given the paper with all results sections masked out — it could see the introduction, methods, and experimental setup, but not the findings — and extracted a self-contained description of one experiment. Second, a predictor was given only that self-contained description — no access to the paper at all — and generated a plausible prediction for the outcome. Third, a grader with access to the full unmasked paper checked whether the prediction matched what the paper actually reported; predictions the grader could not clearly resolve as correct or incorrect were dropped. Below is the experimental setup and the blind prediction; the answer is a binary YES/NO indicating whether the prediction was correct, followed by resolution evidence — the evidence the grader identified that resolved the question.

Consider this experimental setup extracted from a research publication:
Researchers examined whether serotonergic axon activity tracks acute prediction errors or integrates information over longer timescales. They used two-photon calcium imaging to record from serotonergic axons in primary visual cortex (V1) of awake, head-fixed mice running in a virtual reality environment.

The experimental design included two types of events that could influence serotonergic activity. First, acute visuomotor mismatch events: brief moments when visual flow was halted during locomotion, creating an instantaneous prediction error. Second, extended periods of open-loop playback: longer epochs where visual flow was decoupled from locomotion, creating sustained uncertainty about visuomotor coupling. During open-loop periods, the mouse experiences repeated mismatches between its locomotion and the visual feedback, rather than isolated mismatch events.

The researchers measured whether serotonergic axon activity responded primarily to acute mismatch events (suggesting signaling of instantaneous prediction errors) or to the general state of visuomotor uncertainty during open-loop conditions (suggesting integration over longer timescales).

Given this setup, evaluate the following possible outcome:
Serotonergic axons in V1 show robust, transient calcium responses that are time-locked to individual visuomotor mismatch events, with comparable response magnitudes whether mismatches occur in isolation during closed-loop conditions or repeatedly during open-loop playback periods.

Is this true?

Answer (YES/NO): NO